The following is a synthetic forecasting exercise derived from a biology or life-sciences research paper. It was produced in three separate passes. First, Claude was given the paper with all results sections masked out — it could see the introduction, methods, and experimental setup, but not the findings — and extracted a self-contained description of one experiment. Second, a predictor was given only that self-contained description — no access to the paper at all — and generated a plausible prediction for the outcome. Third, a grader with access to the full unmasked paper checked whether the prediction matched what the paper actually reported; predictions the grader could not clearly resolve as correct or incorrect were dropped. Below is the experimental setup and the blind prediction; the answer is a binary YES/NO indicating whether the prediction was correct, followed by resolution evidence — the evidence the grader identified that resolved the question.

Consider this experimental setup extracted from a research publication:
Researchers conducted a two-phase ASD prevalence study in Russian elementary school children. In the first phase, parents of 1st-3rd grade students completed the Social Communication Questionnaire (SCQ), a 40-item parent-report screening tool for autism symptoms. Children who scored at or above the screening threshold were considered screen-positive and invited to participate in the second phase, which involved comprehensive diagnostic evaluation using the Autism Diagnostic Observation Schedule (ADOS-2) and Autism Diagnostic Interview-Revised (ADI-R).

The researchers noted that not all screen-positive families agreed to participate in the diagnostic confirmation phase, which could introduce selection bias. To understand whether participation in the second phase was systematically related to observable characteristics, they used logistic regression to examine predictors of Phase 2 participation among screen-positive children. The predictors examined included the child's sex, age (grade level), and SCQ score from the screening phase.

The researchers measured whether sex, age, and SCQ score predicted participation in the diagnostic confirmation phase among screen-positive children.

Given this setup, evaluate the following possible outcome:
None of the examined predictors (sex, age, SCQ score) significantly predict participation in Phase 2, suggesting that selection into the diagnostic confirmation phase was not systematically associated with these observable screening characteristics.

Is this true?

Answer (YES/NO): NO